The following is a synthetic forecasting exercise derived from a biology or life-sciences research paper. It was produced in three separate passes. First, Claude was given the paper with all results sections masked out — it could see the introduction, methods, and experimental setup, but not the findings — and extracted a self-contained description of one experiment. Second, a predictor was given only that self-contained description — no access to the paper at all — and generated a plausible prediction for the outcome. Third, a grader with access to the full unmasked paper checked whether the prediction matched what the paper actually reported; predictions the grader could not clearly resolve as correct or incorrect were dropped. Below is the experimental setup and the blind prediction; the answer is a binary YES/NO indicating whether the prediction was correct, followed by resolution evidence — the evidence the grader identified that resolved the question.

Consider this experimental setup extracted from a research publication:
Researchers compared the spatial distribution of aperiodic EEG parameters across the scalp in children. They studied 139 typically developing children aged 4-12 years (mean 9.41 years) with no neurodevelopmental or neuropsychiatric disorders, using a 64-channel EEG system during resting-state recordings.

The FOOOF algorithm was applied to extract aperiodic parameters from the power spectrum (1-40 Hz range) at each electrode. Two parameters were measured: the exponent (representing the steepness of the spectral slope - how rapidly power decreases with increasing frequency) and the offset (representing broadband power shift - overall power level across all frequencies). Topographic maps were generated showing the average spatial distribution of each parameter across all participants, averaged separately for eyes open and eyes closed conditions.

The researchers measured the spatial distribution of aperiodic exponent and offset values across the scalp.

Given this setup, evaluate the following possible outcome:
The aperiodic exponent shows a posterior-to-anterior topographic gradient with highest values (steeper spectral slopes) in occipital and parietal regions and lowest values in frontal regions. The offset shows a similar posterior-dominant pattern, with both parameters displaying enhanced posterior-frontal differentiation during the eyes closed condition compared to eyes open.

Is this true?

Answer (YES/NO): NO